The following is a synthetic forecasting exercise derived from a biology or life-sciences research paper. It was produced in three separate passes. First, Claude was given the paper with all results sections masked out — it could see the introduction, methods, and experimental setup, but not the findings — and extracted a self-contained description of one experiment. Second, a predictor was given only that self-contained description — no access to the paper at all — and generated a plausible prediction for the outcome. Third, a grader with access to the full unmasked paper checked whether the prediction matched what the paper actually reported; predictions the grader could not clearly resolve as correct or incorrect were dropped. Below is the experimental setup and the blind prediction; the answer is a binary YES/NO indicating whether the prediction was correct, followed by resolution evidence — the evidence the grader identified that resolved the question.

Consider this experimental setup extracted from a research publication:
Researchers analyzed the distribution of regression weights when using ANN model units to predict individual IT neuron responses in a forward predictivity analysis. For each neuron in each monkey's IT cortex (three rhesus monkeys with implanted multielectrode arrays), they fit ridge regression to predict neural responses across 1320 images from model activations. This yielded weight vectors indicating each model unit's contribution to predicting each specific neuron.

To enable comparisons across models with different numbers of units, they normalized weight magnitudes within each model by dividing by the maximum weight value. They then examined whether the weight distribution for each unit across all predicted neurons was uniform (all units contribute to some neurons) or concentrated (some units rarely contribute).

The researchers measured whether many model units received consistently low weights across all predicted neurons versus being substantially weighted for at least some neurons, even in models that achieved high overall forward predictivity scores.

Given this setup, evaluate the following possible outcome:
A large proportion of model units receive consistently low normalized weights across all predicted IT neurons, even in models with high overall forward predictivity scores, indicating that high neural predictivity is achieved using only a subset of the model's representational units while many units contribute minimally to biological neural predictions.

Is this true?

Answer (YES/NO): YES